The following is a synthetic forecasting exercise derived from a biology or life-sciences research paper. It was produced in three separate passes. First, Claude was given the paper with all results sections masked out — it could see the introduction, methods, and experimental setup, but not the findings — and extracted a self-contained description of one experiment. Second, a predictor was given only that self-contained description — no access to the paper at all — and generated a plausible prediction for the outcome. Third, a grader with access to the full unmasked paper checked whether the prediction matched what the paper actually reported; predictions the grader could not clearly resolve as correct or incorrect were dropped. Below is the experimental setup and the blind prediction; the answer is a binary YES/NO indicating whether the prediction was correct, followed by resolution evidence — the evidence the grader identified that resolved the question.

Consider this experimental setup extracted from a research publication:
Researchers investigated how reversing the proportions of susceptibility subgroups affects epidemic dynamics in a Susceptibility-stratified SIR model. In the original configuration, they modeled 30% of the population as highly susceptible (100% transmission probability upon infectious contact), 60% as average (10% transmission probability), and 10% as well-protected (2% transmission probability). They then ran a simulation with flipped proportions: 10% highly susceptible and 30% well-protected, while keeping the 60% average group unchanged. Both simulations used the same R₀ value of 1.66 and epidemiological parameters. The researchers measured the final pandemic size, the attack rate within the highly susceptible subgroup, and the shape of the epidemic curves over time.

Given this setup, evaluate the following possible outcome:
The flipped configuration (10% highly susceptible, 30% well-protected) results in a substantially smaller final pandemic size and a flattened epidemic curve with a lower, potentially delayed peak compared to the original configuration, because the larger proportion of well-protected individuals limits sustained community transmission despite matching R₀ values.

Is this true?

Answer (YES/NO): NO